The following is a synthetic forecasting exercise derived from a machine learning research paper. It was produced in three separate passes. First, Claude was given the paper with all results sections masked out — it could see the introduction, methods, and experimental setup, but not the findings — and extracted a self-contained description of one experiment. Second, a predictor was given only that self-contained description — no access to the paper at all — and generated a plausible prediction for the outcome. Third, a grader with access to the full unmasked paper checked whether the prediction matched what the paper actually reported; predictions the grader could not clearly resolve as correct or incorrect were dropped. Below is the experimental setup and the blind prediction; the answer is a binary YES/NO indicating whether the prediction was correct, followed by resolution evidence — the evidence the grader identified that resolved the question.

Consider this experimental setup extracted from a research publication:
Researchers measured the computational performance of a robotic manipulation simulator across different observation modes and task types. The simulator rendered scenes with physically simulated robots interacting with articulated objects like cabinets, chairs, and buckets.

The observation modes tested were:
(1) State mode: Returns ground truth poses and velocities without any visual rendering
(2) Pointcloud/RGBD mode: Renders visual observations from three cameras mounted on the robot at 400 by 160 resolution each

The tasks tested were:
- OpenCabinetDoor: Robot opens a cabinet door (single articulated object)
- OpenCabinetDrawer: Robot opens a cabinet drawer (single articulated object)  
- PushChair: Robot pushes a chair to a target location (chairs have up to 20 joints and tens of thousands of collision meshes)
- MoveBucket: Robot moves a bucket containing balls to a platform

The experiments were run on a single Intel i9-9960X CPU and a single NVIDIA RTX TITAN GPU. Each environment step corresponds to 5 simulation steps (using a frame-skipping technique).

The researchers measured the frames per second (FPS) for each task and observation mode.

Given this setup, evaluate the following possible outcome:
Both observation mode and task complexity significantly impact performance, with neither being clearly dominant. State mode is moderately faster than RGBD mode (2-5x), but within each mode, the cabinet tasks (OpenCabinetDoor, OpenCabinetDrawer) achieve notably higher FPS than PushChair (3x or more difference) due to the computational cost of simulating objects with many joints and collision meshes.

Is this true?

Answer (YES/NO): NO